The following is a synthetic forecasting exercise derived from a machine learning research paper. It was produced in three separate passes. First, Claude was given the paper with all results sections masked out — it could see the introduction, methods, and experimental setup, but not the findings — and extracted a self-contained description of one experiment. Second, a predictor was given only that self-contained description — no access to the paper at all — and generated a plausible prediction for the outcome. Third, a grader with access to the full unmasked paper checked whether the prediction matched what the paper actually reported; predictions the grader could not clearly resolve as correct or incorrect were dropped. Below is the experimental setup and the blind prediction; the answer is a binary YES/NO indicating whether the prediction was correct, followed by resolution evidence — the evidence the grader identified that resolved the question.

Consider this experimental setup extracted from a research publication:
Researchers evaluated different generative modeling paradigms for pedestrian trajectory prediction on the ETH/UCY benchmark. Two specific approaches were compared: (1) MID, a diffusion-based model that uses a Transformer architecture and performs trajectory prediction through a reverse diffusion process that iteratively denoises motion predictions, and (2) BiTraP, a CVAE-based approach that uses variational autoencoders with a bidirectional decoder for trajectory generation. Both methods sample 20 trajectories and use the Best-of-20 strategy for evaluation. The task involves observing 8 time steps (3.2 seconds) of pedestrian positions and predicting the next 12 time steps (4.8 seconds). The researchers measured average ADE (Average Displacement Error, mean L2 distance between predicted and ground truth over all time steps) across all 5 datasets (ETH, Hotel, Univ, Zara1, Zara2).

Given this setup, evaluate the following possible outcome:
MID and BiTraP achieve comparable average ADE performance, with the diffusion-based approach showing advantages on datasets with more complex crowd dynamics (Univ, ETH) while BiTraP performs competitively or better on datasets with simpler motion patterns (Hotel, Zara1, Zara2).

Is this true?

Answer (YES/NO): NO